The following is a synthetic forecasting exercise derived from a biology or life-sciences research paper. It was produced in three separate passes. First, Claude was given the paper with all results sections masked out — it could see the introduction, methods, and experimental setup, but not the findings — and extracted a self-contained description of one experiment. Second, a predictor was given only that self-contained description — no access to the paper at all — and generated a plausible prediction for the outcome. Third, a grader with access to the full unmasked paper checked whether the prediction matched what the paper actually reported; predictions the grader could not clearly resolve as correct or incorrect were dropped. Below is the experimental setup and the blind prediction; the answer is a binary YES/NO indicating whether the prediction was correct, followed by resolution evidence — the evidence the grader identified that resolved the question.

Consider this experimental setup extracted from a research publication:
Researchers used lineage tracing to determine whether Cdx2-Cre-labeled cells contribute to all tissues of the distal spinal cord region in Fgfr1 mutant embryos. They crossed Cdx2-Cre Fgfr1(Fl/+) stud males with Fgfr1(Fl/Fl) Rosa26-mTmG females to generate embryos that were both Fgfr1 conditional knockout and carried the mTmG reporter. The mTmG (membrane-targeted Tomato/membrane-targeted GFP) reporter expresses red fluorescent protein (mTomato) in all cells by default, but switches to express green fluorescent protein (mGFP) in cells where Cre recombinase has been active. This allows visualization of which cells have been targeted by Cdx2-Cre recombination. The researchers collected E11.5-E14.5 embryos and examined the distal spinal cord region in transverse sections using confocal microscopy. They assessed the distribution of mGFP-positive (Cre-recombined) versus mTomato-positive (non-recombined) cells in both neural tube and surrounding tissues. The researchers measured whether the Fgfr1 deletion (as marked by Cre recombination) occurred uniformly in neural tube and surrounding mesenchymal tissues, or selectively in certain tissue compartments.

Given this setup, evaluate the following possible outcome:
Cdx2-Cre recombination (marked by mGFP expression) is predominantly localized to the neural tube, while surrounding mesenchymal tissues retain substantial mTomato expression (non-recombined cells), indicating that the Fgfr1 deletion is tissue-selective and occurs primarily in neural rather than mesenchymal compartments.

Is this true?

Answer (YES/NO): NO